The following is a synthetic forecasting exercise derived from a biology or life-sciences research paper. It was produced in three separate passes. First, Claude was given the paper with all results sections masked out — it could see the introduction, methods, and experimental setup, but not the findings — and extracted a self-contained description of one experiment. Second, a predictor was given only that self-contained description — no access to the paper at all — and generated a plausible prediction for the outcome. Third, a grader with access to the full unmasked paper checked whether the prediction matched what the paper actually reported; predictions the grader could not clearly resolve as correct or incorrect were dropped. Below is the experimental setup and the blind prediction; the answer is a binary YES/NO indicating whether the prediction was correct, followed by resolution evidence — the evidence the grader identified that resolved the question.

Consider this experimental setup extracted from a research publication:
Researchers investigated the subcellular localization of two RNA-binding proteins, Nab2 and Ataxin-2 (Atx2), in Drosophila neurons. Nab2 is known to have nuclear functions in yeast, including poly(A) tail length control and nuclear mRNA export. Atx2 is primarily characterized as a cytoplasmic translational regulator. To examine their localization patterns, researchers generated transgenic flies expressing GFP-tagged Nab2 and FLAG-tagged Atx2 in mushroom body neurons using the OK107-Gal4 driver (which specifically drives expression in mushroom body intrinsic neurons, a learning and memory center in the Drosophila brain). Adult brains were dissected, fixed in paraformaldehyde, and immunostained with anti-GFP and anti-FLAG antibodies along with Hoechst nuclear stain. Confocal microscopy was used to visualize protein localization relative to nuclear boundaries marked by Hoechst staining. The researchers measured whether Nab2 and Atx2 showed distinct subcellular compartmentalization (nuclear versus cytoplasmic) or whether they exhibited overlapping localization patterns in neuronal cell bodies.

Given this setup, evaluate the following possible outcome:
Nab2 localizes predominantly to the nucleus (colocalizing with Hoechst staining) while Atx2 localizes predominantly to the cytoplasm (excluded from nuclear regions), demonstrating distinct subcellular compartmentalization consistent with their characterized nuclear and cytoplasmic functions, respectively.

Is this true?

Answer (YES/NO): YES